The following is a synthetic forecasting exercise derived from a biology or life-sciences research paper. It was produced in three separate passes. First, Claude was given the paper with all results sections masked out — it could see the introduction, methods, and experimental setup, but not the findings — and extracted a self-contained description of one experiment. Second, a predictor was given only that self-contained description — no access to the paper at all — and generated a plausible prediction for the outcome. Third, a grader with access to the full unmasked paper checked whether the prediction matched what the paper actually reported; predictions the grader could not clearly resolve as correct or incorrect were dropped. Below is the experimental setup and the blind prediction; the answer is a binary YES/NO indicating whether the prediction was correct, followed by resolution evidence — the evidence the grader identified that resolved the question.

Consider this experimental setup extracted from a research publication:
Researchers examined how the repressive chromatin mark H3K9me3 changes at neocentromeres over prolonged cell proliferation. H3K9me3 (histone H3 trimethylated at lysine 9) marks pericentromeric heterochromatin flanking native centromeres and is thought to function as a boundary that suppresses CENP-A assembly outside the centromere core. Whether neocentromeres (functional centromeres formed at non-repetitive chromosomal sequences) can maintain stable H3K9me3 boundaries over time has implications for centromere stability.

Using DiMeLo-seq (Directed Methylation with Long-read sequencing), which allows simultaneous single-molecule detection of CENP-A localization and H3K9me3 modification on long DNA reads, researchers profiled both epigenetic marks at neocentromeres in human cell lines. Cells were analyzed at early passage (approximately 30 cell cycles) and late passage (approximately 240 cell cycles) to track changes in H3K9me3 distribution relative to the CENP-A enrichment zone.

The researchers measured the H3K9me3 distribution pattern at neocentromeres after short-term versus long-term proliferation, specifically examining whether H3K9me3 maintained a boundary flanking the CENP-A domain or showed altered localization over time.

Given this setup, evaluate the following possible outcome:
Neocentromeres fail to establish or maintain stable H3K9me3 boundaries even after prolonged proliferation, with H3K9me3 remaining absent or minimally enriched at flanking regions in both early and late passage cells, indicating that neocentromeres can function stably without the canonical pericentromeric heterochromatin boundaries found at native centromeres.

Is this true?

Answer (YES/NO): NO